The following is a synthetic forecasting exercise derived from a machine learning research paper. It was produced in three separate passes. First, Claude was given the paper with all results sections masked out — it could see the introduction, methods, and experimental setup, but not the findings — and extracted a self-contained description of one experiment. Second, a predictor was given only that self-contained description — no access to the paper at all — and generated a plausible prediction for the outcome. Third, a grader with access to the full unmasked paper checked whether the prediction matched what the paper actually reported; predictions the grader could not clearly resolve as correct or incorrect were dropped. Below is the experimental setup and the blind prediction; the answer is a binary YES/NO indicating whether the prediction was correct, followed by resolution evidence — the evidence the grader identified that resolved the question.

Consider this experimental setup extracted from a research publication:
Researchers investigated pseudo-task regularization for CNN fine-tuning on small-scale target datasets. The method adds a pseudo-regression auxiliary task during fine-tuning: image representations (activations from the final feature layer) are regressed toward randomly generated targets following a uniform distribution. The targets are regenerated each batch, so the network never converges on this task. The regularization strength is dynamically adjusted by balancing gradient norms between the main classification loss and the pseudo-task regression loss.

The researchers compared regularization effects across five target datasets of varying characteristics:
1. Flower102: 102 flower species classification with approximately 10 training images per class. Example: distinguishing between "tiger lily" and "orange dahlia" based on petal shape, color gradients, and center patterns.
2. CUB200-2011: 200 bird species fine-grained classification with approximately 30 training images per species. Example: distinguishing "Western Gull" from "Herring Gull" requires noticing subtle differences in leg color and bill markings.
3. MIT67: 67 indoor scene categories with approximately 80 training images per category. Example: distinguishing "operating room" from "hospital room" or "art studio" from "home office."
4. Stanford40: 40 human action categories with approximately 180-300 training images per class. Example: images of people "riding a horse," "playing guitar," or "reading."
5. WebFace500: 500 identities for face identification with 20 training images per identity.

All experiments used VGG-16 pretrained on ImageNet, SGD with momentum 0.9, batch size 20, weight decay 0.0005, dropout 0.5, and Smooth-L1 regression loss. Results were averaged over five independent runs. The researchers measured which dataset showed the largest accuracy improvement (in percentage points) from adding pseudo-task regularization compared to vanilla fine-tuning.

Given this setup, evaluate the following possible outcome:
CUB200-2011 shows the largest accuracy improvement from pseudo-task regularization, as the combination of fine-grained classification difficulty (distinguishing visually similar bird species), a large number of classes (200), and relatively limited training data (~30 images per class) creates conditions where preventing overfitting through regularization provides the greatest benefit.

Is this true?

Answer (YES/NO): YES